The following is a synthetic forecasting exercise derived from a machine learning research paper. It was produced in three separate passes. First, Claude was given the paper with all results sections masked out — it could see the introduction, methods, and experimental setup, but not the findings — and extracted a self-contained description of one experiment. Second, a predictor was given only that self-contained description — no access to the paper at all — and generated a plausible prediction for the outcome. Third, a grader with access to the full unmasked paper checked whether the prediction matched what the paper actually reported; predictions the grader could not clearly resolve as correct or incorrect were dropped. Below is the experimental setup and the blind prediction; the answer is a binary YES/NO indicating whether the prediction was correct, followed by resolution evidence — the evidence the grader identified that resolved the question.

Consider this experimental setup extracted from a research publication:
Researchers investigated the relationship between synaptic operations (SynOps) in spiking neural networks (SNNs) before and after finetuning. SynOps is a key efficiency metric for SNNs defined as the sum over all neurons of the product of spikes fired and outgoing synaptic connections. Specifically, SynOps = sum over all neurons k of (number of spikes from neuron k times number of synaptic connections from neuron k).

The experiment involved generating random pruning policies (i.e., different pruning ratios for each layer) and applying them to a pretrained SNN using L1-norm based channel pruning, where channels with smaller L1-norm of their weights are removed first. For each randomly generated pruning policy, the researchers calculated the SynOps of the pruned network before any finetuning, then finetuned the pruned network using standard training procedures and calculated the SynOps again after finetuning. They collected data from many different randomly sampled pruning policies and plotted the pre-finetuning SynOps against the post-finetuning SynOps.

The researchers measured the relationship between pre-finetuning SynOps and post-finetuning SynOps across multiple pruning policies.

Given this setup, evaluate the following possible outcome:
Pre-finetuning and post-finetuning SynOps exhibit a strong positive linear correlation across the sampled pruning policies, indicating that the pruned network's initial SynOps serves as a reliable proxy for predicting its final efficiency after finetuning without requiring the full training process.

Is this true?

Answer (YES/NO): YES